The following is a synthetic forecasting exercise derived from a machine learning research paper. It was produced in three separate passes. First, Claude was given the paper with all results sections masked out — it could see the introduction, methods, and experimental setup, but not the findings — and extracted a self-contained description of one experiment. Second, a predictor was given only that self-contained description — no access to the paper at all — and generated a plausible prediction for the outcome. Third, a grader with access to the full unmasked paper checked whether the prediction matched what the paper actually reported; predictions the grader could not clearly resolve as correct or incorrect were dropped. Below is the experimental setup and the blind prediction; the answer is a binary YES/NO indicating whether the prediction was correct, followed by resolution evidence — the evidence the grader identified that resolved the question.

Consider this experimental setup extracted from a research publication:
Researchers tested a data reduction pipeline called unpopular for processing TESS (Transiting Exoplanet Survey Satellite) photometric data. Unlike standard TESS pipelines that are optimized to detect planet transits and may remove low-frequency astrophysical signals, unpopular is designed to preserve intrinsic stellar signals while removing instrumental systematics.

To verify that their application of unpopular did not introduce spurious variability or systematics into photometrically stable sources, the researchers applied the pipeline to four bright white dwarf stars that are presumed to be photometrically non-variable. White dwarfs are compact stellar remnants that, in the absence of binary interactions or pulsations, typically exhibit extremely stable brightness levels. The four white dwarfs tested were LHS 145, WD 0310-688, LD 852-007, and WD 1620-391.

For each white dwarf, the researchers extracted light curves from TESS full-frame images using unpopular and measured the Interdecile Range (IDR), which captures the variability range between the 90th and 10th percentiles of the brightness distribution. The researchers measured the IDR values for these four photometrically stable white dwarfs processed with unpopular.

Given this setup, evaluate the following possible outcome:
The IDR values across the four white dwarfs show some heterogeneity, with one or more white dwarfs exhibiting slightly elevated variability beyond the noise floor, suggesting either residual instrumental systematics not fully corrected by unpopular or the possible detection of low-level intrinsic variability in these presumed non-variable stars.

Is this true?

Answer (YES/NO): NO